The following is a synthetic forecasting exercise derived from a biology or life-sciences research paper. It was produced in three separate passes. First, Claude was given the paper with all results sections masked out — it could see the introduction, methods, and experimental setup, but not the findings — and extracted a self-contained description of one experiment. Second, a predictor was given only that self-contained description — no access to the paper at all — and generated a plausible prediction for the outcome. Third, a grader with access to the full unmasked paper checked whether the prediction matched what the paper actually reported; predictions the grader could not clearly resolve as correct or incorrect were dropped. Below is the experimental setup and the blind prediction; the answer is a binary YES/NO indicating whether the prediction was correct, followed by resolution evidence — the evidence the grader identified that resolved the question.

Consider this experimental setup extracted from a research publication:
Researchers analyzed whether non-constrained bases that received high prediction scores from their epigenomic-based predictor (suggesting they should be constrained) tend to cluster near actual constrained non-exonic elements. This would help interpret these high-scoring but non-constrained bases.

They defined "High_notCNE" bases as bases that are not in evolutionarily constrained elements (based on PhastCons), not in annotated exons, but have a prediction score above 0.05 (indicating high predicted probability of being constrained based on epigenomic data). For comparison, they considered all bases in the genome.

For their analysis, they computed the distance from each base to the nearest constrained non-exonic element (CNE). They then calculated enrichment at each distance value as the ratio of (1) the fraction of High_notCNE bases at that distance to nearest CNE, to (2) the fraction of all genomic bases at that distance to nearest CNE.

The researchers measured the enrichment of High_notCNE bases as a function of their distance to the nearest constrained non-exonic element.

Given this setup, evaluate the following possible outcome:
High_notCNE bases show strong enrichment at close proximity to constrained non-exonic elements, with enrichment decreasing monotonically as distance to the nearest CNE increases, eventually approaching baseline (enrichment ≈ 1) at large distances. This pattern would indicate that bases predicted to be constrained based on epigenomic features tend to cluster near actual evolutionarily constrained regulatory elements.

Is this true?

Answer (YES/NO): YES